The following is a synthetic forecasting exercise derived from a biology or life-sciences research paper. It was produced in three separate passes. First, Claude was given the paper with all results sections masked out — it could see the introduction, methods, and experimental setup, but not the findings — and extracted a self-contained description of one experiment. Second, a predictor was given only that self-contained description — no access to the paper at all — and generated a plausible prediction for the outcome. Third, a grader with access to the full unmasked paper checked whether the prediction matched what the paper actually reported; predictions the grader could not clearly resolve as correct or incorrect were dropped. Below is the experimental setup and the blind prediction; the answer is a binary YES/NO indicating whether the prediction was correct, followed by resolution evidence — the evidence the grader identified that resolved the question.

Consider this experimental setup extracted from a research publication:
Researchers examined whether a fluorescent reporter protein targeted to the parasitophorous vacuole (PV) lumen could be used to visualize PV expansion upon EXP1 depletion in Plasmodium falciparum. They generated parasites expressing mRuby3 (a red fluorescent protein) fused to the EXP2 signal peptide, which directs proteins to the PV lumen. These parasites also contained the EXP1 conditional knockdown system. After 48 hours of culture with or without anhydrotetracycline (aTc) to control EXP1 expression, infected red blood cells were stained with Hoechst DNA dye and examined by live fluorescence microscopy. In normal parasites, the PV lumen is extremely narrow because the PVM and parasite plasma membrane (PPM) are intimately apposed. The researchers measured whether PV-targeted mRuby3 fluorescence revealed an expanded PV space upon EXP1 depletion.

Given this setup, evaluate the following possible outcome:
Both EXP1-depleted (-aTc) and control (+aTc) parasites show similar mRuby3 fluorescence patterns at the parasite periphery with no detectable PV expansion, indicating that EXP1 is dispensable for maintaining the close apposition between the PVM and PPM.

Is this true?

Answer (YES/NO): NO